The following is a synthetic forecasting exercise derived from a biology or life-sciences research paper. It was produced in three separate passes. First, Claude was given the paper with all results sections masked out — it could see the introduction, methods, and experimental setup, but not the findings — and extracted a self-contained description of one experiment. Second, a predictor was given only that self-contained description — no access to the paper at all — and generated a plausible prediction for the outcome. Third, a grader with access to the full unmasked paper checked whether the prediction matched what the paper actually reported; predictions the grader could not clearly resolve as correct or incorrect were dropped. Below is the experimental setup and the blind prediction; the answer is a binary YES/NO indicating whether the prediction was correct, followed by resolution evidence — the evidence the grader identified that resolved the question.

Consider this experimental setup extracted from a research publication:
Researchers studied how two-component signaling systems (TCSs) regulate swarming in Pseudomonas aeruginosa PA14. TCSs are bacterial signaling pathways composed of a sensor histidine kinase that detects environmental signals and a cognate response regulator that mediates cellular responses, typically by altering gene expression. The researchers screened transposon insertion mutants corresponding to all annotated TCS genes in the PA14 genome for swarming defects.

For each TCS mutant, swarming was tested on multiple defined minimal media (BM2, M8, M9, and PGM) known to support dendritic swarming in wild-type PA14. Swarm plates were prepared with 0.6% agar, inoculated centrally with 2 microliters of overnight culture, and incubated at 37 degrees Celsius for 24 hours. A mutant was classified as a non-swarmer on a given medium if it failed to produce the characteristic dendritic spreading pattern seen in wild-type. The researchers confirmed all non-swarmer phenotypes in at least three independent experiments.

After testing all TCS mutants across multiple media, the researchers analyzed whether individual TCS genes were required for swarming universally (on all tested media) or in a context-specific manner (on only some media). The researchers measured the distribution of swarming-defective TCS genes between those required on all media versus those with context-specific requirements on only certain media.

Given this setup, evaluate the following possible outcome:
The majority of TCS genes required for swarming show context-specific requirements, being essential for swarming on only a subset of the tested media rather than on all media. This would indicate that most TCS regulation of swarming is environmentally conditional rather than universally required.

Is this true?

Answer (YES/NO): YES